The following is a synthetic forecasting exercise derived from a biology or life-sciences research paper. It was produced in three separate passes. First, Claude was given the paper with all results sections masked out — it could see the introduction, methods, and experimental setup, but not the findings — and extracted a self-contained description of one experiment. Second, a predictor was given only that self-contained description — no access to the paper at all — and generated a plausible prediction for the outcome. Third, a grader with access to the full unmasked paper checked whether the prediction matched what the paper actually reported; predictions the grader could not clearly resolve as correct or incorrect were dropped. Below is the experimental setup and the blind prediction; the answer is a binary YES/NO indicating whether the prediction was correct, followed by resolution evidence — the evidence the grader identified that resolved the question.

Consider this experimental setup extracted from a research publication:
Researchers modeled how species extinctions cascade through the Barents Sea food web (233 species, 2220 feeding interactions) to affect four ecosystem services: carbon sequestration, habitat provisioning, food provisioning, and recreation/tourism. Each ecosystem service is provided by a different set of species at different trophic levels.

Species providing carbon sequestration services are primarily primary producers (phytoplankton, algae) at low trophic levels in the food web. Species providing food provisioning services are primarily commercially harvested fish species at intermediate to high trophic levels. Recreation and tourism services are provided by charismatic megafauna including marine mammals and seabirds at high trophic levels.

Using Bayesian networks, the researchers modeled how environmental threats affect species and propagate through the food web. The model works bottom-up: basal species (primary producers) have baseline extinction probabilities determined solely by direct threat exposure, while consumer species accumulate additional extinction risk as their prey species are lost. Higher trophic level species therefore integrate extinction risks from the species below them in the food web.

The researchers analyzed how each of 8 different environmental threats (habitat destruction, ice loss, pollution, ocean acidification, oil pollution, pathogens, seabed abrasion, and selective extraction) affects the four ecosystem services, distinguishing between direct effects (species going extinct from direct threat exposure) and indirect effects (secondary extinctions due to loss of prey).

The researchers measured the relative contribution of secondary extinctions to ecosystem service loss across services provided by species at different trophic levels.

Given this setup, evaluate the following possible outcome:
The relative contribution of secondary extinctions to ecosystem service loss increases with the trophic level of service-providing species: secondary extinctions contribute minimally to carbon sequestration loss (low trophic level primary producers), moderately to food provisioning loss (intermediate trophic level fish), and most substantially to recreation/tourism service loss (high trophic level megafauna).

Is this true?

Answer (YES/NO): NO